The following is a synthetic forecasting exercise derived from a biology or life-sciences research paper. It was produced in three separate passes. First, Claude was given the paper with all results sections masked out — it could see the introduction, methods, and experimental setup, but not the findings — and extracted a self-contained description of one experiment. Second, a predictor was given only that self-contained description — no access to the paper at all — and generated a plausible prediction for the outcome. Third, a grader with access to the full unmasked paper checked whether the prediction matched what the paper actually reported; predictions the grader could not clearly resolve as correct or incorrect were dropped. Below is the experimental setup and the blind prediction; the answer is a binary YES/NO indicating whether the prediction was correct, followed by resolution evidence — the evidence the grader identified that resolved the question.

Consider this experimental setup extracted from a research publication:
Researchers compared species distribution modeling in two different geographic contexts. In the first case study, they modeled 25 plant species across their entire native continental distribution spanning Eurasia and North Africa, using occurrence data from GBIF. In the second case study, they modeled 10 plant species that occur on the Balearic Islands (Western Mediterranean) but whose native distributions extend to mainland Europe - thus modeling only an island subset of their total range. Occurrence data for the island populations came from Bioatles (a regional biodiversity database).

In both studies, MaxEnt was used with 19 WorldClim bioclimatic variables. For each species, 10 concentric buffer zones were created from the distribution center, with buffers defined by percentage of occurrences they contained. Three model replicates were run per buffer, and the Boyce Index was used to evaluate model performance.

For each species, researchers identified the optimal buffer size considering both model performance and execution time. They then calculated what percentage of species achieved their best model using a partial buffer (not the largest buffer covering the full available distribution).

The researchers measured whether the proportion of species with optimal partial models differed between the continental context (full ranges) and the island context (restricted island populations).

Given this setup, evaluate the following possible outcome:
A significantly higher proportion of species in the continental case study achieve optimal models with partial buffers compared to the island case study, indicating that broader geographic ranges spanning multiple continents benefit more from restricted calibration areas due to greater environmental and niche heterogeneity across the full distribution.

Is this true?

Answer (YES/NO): NO